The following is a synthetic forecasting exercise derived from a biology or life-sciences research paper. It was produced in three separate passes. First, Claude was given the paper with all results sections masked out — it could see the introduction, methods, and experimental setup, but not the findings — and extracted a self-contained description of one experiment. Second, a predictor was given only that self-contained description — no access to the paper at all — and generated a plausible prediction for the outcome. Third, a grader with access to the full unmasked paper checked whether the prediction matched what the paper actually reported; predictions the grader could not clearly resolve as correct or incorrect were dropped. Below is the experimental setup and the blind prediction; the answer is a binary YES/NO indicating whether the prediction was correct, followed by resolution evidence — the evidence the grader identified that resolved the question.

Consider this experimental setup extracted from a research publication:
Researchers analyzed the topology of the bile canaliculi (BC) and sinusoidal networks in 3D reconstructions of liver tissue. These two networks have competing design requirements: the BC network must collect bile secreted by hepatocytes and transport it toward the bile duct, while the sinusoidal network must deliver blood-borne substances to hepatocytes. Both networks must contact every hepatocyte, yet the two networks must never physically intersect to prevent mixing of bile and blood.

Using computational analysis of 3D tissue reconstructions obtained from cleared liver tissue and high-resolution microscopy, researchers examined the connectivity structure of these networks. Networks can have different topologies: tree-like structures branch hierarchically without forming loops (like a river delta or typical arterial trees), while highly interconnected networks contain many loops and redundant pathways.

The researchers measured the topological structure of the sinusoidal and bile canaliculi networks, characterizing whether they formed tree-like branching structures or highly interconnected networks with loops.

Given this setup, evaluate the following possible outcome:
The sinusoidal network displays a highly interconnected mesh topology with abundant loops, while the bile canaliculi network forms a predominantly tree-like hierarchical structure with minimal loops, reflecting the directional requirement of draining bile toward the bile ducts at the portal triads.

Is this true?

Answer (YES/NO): NO